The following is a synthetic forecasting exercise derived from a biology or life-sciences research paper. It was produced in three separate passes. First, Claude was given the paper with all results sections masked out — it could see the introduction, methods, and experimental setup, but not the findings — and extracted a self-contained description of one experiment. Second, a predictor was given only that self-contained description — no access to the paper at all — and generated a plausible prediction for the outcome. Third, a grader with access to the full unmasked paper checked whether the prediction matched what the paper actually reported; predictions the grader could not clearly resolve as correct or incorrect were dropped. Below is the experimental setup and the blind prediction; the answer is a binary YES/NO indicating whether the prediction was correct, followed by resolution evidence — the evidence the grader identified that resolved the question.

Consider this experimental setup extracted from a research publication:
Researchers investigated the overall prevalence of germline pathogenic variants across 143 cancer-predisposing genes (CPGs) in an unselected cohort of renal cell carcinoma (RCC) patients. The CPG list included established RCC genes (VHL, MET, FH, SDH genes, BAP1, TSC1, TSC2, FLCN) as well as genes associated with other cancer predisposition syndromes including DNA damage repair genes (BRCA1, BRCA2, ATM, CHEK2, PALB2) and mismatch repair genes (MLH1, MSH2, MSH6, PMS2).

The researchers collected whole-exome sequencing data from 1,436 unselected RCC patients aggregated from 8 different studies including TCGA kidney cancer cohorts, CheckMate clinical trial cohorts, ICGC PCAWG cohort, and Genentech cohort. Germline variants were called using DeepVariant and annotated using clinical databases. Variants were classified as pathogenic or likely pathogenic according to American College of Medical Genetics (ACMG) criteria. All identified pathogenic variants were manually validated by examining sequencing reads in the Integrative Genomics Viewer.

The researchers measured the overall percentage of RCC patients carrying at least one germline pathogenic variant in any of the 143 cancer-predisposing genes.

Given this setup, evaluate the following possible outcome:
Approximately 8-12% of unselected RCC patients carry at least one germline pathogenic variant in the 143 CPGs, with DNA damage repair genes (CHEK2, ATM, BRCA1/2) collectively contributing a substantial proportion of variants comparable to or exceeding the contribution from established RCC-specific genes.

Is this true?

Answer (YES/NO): NO